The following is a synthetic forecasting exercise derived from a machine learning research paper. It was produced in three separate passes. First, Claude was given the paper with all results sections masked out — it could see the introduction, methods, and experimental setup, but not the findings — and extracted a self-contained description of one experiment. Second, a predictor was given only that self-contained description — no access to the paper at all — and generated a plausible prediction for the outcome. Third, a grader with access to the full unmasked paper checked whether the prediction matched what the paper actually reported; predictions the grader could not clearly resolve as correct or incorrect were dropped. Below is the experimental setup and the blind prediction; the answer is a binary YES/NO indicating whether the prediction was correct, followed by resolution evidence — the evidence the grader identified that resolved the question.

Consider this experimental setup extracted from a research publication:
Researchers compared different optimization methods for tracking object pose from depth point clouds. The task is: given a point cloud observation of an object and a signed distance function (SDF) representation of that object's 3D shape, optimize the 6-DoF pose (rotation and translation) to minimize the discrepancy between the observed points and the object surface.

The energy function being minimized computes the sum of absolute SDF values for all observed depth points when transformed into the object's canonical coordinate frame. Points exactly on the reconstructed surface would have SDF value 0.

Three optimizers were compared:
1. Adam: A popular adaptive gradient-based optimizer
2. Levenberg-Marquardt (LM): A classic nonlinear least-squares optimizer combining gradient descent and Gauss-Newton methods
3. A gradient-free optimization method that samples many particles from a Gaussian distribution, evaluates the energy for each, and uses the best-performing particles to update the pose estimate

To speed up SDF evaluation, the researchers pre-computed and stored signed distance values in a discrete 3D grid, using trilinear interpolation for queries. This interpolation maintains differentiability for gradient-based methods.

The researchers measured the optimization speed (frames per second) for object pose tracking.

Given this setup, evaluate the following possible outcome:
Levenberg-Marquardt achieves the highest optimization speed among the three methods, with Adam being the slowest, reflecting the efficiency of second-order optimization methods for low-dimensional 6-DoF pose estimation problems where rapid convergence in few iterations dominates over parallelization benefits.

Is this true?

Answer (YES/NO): NO